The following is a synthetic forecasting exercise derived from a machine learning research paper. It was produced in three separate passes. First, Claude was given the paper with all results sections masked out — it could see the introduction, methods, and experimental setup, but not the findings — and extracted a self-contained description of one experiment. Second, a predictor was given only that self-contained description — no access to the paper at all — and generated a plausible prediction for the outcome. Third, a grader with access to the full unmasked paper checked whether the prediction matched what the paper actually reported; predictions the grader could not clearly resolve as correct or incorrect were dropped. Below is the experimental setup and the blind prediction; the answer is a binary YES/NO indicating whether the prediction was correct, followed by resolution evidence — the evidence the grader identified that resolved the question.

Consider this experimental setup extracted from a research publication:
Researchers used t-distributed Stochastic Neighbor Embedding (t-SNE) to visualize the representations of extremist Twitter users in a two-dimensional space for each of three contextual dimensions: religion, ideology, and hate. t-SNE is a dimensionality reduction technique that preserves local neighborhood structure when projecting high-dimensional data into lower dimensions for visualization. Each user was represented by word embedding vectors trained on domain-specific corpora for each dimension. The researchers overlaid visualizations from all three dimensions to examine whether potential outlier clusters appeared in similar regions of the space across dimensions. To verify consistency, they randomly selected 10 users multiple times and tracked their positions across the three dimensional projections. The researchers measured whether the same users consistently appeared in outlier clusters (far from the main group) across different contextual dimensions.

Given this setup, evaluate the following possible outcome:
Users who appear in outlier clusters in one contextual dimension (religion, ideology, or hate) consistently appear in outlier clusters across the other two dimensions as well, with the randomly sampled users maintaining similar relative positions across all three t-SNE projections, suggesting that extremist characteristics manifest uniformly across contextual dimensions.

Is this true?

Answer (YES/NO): NO